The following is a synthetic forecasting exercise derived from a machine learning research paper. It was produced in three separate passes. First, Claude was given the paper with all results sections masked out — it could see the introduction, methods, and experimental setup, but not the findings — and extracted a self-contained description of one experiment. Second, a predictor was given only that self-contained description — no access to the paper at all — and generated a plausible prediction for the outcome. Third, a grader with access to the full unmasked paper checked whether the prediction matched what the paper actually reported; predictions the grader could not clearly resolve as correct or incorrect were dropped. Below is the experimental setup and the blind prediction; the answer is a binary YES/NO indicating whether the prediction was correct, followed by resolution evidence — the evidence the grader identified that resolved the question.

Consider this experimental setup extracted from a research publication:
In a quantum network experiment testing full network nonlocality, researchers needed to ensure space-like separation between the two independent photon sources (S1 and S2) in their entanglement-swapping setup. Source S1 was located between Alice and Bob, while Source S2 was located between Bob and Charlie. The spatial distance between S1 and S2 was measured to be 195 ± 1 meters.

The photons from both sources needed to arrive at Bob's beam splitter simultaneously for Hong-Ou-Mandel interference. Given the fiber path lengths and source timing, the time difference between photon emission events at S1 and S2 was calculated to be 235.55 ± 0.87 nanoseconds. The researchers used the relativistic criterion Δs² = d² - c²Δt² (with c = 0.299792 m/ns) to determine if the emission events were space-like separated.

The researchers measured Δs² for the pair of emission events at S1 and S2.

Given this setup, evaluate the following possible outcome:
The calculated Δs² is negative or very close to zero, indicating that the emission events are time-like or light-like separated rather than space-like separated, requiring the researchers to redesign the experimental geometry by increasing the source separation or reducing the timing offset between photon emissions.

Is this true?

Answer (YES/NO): NO